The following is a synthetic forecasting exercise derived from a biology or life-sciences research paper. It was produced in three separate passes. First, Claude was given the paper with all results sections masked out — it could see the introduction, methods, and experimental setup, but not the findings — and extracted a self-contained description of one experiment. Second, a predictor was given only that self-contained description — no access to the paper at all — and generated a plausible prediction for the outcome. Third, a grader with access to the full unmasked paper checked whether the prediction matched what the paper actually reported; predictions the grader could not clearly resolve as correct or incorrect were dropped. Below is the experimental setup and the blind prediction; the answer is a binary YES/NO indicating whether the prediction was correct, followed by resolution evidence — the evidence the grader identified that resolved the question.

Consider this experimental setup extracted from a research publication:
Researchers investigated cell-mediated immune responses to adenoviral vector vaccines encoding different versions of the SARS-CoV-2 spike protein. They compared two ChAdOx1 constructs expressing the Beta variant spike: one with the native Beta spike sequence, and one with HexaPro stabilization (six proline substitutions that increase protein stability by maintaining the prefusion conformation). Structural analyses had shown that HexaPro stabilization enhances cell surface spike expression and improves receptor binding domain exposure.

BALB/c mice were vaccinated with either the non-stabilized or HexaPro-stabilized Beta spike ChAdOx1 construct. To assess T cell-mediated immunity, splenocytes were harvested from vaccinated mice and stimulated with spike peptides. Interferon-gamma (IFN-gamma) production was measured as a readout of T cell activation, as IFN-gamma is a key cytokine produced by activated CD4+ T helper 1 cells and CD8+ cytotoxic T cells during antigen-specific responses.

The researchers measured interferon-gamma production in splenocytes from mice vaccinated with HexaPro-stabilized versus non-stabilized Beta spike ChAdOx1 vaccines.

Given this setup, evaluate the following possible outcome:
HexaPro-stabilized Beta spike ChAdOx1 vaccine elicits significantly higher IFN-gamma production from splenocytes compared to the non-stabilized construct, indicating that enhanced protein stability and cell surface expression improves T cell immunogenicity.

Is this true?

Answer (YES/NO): NO